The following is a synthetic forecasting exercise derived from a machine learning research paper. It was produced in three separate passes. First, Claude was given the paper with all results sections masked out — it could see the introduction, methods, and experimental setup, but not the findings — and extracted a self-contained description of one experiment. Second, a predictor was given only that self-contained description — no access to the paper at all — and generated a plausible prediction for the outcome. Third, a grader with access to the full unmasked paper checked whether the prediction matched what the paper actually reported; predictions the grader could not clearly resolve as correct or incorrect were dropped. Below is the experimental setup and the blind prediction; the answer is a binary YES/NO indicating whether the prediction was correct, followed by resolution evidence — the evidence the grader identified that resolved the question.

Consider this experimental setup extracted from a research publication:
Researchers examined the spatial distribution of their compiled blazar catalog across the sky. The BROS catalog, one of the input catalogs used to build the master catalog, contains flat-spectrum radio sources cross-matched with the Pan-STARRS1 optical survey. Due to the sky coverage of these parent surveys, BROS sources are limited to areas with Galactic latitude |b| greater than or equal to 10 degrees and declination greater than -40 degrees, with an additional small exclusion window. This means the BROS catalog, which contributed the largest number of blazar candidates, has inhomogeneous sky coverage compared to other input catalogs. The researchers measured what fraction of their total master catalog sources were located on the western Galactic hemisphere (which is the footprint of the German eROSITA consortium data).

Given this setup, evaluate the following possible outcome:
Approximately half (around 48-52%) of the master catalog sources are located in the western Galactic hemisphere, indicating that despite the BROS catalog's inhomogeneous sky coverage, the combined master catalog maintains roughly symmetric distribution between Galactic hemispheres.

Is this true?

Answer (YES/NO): NO